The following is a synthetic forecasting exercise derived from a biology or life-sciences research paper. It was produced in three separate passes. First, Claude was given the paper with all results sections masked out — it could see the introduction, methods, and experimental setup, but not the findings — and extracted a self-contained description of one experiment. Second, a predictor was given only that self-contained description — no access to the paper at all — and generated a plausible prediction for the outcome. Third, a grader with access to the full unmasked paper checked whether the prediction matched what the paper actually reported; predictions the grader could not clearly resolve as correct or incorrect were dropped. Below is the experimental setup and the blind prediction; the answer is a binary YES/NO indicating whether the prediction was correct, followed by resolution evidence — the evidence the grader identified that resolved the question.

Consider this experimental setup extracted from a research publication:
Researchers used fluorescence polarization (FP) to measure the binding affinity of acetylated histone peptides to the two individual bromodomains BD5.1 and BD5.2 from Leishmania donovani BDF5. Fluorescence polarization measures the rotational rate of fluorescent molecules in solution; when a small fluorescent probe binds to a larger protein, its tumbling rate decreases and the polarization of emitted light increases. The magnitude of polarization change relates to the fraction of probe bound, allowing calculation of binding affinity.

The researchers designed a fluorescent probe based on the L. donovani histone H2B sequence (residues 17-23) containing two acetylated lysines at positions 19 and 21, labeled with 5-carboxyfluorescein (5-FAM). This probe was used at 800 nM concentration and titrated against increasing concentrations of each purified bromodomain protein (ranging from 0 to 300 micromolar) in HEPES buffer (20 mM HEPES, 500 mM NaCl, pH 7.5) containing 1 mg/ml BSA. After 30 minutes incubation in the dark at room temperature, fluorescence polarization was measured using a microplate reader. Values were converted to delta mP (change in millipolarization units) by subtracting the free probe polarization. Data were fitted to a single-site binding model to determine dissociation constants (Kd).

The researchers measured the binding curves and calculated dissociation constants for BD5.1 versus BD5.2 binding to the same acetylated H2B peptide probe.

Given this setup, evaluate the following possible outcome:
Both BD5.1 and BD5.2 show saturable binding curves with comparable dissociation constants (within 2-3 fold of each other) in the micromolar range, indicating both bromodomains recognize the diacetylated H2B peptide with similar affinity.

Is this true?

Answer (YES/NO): YES